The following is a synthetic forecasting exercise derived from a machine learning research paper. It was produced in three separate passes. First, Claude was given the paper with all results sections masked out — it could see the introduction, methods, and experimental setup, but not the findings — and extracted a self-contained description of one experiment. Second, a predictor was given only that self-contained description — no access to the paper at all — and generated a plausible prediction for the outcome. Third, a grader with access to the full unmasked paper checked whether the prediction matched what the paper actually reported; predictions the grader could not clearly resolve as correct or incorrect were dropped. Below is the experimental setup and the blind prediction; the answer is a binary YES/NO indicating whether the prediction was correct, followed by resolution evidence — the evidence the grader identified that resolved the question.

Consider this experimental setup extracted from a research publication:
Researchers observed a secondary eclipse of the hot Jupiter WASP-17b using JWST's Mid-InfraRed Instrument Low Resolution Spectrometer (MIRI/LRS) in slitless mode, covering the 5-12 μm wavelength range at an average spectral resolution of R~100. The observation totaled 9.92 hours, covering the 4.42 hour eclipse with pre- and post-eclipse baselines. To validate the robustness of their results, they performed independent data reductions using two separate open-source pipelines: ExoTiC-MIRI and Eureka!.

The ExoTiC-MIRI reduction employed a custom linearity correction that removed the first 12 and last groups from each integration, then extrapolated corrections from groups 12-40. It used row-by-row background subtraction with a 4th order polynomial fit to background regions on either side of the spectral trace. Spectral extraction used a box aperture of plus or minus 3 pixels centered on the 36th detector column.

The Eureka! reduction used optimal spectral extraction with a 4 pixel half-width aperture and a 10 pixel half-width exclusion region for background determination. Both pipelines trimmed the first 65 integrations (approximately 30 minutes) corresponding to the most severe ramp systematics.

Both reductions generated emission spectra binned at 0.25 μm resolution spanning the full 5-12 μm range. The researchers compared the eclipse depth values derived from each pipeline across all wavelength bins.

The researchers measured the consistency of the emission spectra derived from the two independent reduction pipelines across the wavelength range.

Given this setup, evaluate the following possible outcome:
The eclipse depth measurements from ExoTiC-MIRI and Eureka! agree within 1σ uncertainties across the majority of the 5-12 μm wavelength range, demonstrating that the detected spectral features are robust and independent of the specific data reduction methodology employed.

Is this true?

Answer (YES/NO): YES